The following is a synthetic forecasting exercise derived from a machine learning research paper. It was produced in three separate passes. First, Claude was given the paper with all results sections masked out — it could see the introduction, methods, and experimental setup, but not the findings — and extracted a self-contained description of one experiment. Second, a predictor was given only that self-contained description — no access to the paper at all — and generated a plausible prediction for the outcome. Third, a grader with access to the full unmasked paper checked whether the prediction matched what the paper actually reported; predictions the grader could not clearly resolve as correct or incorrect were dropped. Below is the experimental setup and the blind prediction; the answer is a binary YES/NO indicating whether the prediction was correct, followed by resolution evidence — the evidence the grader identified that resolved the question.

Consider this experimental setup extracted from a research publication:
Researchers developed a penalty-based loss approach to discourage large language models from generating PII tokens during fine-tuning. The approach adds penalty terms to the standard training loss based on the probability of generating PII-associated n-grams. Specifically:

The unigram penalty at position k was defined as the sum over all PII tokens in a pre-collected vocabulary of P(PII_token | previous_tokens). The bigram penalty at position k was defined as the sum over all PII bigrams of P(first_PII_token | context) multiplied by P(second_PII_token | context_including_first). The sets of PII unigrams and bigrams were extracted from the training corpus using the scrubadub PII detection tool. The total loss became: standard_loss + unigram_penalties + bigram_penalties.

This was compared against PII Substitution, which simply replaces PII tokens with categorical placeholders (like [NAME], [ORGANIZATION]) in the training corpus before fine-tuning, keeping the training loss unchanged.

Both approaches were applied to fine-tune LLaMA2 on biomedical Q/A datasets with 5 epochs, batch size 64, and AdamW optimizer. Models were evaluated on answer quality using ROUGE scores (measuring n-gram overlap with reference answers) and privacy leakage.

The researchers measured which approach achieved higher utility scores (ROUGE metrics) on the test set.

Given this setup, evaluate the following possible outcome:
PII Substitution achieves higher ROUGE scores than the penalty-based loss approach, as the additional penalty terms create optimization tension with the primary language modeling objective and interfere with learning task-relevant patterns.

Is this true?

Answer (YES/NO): NO